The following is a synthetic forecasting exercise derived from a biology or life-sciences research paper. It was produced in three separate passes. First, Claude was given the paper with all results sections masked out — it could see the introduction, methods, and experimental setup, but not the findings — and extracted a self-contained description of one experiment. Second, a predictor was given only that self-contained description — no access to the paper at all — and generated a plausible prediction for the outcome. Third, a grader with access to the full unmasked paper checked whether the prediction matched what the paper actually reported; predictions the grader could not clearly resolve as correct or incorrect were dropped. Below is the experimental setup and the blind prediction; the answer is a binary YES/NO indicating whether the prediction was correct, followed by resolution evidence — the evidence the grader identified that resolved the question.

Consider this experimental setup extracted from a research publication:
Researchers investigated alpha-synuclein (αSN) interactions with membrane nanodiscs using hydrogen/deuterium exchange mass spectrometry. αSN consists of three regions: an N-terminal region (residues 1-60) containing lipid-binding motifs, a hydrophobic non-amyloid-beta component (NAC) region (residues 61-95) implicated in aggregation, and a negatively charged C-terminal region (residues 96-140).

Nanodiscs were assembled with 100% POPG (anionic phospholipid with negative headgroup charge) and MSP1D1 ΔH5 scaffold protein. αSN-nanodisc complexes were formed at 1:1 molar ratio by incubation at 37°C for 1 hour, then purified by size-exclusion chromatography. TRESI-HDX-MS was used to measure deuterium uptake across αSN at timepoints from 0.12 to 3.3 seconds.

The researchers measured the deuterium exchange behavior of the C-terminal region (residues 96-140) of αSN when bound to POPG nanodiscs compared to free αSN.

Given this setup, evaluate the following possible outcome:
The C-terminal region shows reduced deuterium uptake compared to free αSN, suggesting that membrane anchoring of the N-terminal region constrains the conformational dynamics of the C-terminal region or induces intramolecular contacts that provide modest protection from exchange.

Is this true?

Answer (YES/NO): NO